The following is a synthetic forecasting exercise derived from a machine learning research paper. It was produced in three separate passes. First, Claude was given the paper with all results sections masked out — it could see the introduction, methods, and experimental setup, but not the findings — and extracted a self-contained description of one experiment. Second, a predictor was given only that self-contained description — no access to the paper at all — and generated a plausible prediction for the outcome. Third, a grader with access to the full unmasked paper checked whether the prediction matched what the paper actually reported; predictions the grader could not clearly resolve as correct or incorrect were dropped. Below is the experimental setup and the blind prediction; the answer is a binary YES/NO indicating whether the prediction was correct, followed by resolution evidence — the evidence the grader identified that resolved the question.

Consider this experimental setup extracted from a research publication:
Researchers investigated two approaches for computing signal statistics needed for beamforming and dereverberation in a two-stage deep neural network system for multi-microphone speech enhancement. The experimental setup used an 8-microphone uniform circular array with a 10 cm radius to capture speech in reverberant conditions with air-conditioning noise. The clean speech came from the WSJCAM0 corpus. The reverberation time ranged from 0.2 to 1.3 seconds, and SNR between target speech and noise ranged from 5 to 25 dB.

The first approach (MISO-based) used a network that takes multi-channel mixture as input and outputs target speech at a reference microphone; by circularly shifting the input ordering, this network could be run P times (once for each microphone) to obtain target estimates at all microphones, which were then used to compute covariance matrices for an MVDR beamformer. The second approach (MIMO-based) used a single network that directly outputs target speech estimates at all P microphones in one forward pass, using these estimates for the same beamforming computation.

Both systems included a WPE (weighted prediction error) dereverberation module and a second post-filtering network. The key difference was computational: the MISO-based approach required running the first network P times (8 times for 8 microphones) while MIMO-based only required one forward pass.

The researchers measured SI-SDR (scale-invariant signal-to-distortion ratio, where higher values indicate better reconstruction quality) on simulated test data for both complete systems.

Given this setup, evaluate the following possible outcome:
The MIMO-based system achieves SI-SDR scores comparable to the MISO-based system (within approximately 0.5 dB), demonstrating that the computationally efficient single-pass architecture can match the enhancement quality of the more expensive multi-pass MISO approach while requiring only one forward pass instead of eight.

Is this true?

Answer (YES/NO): YES